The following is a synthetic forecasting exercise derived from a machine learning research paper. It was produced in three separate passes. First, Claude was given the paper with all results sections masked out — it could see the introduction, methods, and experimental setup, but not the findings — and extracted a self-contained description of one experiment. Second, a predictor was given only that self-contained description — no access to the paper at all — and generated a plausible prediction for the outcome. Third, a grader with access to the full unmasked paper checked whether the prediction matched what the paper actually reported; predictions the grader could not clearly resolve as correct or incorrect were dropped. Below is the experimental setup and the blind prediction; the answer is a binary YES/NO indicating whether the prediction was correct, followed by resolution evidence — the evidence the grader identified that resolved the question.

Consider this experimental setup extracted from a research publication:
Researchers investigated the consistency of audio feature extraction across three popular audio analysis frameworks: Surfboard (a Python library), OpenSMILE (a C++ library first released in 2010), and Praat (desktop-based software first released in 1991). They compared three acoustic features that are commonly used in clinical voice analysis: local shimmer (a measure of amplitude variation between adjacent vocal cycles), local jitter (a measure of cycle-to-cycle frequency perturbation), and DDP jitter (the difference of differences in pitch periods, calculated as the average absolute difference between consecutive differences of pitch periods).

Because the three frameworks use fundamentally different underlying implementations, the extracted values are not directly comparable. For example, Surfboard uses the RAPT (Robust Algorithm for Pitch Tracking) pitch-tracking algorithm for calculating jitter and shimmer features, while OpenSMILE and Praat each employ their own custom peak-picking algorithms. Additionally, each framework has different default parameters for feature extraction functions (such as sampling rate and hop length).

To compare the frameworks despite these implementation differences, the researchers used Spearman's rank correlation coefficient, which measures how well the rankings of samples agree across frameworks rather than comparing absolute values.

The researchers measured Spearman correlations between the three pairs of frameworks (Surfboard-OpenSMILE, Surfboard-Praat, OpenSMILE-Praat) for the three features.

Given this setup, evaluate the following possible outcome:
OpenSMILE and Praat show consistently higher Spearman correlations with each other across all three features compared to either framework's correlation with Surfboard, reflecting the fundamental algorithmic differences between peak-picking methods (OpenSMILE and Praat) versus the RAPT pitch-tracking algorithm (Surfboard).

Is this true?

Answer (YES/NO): NO